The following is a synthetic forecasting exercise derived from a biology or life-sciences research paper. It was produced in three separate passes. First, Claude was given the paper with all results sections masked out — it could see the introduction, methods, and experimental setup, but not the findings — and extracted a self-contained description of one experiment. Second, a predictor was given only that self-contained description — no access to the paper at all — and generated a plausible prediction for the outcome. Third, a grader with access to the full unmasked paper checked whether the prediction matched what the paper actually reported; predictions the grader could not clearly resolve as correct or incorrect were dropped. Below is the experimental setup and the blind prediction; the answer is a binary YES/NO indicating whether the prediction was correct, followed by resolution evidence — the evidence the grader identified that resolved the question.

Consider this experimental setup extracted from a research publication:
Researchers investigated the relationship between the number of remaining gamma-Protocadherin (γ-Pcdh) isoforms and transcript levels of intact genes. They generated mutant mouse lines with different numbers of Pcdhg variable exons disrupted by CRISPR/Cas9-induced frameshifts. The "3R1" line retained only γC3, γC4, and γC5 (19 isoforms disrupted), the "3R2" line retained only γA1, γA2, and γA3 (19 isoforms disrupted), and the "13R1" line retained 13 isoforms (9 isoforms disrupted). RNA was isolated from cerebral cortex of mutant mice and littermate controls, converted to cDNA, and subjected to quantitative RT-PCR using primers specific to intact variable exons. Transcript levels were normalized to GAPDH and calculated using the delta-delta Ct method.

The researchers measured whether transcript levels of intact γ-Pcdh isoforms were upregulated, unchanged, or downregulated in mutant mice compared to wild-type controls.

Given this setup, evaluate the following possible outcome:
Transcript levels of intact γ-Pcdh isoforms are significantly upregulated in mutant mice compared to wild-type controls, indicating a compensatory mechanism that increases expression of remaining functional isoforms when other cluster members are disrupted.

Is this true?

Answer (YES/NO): NO